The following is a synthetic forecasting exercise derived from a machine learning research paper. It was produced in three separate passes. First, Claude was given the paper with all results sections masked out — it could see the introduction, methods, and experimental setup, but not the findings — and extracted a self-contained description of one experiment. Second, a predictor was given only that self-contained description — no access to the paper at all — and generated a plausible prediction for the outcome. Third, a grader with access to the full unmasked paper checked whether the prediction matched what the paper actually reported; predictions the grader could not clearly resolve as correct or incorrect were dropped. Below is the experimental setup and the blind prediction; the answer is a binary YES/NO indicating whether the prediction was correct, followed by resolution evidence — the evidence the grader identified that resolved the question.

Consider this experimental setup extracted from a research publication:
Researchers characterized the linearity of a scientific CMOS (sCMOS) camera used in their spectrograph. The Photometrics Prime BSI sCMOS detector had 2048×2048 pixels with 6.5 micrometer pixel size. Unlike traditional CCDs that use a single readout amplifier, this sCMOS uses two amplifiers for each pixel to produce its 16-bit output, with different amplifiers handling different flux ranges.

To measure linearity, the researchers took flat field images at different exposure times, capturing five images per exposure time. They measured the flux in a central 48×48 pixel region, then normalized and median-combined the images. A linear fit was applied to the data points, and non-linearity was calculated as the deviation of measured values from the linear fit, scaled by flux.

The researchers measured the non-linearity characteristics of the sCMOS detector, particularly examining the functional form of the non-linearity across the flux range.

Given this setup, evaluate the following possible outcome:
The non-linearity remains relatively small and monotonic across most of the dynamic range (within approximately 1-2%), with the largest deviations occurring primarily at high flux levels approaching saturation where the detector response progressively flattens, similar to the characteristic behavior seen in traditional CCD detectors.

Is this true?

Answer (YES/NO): NO